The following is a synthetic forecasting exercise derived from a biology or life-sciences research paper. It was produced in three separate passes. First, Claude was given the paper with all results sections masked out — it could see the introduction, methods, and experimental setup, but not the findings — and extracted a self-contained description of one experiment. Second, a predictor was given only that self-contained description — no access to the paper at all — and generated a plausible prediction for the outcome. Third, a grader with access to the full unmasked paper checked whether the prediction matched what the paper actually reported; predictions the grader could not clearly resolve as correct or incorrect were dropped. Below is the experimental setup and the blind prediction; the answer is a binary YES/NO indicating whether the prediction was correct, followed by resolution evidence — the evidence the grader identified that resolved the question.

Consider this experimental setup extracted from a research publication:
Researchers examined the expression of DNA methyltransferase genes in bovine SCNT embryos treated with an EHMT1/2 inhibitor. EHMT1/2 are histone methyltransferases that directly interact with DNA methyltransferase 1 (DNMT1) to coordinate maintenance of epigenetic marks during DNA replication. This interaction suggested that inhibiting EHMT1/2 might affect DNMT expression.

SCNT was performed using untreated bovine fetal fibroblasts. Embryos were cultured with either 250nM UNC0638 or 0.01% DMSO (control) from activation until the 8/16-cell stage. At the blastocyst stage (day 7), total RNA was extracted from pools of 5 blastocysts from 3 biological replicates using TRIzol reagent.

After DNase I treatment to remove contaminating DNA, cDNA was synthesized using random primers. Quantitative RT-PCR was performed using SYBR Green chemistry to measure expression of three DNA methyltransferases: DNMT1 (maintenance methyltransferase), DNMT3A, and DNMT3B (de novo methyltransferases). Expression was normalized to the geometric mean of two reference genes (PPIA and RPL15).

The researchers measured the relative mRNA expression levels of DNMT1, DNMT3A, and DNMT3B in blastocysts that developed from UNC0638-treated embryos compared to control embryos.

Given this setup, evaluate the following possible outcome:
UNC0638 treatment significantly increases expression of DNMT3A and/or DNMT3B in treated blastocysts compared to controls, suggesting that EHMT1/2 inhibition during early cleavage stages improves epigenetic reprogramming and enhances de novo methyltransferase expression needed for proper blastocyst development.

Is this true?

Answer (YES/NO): NO